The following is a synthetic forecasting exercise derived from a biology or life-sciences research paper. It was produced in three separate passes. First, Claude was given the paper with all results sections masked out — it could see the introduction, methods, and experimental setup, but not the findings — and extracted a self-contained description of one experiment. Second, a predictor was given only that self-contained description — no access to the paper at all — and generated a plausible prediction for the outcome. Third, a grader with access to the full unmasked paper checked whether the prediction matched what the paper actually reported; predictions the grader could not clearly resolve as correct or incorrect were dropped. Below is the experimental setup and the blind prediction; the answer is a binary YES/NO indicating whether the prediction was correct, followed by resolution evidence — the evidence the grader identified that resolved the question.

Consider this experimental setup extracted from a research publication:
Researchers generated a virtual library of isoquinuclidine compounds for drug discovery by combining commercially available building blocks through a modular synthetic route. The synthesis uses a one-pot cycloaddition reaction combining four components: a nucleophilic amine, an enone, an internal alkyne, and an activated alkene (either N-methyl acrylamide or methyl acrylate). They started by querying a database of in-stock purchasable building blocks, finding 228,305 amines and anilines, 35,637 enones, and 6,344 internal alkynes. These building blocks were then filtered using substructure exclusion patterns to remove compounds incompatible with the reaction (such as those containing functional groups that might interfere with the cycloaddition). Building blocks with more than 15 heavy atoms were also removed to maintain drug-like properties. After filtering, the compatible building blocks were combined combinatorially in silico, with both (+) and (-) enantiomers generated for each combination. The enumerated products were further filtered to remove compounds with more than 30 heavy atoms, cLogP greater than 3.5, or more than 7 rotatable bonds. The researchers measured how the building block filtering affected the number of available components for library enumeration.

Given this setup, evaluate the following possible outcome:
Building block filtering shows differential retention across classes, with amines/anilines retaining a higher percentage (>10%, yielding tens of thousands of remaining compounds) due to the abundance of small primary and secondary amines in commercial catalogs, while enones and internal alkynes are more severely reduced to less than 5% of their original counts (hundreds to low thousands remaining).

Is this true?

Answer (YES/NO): NO